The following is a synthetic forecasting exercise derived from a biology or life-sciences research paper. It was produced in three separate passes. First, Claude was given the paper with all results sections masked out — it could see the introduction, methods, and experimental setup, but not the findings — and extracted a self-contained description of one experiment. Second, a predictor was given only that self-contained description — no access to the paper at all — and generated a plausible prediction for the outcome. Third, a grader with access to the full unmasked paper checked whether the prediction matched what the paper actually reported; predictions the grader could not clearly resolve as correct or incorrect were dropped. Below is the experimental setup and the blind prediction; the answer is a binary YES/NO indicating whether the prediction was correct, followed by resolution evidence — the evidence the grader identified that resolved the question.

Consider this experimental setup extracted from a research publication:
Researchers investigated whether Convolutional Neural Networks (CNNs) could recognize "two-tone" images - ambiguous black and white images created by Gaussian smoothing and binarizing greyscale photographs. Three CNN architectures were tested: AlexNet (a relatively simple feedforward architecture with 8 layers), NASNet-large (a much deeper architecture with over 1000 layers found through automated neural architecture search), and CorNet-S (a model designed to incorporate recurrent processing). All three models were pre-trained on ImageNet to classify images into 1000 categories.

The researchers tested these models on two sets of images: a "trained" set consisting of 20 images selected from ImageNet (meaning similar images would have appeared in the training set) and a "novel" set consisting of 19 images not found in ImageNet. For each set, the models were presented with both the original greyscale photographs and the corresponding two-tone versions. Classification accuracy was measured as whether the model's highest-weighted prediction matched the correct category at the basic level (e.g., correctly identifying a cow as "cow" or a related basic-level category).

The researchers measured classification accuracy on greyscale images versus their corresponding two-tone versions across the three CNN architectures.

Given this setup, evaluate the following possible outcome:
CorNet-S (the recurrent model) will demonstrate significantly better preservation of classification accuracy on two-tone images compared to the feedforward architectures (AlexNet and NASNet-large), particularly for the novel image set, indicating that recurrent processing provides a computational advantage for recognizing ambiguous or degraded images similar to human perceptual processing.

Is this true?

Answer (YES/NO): NO